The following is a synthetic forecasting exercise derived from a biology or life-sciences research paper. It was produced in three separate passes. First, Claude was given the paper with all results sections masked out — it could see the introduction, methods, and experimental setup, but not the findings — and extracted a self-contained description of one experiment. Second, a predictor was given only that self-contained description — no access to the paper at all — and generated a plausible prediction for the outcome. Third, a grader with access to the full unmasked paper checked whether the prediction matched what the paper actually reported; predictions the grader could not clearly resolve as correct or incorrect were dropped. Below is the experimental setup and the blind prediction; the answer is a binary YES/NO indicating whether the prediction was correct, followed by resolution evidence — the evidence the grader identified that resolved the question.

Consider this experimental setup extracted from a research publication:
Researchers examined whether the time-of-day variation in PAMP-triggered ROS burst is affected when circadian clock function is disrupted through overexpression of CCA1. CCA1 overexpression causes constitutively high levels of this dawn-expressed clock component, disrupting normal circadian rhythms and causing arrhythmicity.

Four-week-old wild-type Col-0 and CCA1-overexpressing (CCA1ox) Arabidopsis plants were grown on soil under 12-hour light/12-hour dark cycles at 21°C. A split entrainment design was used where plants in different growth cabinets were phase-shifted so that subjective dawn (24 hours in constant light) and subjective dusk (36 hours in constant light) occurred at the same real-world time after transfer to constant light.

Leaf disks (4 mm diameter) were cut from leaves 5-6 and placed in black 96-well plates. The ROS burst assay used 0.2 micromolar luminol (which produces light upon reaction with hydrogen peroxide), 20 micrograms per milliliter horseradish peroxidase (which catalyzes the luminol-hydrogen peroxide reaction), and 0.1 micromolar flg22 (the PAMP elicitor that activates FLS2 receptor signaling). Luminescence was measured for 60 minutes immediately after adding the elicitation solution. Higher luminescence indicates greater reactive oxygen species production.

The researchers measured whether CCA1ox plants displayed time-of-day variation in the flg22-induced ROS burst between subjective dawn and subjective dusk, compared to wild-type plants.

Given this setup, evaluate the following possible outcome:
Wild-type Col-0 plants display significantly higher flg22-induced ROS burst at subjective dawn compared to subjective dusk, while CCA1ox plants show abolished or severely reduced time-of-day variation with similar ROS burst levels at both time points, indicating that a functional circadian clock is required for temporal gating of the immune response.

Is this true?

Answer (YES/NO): NO